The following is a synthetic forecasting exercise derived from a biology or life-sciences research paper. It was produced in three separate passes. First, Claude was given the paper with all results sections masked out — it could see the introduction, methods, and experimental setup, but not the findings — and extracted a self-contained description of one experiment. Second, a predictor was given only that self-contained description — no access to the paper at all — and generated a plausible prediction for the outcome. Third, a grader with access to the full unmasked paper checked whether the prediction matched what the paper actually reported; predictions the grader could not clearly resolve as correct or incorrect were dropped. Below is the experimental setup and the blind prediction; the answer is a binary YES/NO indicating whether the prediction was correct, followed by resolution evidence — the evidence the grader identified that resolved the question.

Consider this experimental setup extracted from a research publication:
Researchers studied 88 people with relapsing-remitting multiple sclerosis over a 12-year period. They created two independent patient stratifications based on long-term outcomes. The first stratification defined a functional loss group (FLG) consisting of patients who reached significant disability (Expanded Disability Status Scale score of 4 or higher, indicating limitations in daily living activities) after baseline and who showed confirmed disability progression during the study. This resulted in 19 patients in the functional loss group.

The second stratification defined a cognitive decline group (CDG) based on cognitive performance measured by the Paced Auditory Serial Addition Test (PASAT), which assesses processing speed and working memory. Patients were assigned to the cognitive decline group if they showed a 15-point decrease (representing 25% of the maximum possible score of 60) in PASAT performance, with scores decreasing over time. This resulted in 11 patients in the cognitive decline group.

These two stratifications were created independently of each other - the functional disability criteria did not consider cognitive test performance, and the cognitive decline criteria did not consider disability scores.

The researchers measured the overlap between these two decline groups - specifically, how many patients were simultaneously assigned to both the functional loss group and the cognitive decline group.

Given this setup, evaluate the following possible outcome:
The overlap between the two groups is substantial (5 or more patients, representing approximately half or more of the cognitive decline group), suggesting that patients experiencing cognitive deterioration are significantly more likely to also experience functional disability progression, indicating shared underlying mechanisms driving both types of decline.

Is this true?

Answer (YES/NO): NO